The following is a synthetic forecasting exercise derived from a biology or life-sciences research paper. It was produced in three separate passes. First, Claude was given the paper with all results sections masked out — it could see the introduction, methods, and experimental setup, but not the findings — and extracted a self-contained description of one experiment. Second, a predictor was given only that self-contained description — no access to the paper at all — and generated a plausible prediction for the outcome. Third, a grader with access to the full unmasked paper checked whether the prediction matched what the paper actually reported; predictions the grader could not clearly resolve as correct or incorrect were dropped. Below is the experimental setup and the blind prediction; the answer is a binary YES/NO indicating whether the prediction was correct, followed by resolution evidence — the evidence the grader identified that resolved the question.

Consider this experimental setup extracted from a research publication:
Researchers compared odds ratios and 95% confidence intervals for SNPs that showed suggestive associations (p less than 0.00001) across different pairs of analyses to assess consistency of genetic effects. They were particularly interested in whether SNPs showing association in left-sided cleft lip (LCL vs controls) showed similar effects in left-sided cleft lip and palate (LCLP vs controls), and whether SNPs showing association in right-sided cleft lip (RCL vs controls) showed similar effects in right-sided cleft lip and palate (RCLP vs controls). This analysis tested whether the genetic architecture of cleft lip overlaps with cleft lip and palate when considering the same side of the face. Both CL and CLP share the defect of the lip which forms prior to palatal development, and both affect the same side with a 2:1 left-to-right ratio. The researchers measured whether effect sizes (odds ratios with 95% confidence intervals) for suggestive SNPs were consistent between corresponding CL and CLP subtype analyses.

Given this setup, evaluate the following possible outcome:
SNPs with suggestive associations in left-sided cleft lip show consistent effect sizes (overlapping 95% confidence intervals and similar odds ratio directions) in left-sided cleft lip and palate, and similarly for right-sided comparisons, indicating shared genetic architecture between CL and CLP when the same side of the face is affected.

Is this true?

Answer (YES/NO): NO